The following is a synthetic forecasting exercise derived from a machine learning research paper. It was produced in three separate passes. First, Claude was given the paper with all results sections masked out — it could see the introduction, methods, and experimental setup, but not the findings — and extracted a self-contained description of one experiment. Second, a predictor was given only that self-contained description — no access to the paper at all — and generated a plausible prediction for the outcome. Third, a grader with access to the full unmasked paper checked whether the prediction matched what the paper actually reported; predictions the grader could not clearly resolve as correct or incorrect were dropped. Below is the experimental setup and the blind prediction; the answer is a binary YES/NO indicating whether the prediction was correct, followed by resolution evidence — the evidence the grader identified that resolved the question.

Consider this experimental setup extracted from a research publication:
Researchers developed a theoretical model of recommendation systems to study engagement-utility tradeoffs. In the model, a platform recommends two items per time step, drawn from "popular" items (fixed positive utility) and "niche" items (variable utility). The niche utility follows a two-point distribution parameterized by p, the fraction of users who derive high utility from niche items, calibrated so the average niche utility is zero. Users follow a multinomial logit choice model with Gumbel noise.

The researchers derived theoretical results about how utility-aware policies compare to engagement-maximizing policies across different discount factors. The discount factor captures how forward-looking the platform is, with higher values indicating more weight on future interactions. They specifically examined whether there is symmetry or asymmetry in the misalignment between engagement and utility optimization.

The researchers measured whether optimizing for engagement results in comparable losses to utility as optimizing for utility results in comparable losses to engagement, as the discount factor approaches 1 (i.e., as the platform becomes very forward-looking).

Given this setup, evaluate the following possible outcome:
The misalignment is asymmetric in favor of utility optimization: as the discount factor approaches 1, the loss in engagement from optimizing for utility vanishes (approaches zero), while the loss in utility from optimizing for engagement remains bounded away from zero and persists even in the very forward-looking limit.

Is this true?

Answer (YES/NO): YES